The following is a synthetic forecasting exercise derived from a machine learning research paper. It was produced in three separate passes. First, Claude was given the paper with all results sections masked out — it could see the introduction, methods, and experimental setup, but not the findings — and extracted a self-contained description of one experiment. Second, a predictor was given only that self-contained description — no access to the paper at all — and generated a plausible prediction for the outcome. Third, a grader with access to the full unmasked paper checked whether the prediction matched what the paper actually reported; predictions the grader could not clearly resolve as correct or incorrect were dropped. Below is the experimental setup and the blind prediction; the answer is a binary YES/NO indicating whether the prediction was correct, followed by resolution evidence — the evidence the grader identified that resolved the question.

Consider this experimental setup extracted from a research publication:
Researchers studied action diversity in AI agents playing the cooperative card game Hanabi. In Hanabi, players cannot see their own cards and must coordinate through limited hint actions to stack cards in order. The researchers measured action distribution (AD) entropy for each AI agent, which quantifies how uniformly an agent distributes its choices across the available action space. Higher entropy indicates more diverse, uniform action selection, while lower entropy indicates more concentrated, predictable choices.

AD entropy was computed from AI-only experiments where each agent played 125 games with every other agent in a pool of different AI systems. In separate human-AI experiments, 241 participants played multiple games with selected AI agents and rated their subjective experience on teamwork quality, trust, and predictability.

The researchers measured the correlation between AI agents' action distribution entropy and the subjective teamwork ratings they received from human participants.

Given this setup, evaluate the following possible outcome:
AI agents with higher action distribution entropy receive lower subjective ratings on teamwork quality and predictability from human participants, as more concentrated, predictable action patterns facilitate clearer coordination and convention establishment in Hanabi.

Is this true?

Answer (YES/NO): NO